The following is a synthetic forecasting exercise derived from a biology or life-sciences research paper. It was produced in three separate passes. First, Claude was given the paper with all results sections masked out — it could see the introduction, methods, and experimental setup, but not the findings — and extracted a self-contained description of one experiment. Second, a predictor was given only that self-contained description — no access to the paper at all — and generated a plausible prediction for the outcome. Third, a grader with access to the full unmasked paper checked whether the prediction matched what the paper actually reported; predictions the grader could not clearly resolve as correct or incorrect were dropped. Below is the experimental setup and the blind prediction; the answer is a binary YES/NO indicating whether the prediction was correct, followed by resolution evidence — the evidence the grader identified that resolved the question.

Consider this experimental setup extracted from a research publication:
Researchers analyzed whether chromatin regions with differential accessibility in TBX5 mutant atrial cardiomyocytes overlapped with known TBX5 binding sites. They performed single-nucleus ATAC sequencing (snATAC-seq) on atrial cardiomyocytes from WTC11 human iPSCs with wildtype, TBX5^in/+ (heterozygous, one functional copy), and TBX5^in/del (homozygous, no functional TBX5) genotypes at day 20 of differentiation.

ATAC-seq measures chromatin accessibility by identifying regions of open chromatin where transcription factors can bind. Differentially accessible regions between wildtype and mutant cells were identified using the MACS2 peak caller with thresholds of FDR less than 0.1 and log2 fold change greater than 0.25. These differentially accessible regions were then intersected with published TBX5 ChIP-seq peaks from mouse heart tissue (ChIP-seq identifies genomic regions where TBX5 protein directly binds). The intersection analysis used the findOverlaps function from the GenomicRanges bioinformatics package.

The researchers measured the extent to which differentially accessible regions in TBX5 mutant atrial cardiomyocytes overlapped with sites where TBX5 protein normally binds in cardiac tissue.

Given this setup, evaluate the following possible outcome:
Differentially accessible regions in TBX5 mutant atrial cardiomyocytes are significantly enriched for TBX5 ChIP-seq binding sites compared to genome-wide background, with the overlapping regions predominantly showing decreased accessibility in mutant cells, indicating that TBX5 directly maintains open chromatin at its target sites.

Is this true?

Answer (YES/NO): YES